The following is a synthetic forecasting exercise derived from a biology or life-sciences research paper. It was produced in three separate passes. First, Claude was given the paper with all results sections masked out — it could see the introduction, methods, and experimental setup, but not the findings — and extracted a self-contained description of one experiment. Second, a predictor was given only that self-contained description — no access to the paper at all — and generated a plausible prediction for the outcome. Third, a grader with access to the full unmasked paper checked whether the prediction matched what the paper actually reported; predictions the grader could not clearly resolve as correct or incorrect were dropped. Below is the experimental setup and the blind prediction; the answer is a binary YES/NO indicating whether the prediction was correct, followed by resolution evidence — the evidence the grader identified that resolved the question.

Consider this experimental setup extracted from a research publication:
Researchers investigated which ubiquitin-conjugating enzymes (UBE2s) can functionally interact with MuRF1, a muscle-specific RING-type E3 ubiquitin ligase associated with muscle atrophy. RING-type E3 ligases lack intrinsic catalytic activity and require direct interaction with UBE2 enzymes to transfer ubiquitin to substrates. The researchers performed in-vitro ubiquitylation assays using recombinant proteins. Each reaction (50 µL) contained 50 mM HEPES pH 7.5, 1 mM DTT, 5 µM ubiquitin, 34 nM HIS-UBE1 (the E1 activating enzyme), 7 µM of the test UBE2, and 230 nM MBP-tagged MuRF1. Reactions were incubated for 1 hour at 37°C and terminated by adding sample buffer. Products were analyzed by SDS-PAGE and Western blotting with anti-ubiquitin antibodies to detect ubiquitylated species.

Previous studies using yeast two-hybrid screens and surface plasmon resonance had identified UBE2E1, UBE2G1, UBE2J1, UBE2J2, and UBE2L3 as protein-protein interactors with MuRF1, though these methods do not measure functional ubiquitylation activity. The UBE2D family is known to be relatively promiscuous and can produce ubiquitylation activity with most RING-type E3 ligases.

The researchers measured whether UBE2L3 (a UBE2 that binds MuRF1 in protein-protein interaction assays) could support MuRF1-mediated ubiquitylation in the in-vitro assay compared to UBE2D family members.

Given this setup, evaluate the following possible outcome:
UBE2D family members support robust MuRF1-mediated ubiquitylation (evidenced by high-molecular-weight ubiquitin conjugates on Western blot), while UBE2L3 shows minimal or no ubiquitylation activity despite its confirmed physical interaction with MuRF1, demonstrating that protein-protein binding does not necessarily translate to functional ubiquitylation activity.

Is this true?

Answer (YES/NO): YES